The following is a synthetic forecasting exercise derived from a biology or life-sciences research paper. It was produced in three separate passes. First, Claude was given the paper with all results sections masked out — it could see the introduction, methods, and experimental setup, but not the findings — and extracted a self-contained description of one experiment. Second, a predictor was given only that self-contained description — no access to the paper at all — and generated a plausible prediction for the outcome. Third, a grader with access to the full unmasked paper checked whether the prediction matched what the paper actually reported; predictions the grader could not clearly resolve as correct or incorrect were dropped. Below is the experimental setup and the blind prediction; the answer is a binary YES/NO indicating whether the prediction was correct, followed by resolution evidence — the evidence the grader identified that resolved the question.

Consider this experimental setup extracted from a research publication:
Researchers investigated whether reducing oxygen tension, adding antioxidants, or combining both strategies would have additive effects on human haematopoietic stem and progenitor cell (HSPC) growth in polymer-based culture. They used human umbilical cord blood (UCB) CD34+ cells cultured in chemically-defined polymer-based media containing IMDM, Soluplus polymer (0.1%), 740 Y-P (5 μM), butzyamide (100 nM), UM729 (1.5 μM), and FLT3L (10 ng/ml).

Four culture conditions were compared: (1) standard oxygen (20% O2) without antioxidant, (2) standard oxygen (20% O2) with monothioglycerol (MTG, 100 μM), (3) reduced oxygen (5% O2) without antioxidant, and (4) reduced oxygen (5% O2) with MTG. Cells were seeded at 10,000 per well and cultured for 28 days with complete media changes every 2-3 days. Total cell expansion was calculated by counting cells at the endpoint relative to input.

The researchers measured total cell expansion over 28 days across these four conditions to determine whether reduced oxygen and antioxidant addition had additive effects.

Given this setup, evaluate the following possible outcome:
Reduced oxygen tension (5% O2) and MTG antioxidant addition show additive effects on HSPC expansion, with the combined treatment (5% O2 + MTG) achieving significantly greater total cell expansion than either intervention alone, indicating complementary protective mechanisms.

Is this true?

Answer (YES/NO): NO